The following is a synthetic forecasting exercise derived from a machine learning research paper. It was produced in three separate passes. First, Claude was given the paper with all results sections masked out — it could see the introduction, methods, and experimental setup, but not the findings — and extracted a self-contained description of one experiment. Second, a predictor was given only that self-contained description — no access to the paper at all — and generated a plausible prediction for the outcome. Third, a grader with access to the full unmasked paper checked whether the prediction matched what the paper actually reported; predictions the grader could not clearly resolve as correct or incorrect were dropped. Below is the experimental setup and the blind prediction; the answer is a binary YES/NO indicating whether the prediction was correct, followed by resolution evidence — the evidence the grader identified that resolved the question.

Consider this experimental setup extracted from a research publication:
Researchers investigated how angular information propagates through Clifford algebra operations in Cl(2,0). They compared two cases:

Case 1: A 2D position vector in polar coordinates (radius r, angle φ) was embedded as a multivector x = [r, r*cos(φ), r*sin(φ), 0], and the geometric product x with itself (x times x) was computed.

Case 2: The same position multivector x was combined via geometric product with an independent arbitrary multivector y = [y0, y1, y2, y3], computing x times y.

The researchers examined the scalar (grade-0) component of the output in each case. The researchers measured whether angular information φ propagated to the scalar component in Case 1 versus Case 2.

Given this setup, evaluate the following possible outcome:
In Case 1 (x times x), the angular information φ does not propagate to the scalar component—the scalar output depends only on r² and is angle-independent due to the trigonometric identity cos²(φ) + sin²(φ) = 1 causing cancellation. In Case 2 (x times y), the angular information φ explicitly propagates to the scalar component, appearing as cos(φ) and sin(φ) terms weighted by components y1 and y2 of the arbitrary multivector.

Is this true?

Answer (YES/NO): YES